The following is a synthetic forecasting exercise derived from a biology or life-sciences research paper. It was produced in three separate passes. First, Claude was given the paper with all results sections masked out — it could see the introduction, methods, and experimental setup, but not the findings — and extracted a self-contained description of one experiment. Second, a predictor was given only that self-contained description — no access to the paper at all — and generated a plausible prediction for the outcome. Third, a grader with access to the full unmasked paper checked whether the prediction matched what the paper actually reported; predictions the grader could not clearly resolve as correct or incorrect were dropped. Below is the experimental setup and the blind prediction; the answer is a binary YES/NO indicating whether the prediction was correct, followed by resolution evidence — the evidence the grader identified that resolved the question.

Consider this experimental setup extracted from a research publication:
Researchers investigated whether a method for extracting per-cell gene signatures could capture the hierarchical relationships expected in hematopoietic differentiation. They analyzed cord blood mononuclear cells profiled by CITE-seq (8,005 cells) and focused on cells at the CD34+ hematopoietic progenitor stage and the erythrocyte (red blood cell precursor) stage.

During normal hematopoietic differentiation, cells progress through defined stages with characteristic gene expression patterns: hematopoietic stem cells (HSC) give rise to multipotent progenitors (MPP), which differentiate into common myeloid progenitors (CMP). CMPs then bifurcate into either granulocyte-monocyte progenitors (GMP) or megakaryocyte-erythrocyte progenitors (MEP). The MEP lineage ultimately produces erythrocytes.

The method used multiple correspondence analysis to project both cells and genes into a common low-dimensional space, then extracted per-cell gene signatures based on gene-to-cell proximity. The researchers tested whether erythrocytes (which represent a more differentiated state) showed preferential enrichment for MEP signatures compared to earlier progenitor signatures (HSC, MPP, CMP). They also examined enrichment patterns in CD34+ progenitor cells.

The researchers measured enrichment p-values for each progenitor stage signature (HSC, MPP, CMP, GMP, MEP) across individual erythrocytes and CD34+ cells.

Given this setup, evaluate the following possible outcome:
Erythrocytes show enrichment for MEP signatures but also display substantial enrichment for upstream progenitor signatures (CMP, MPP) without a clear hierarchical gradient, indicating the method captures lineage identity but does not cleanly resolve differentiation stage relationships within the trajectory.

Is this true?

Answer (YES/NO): NO